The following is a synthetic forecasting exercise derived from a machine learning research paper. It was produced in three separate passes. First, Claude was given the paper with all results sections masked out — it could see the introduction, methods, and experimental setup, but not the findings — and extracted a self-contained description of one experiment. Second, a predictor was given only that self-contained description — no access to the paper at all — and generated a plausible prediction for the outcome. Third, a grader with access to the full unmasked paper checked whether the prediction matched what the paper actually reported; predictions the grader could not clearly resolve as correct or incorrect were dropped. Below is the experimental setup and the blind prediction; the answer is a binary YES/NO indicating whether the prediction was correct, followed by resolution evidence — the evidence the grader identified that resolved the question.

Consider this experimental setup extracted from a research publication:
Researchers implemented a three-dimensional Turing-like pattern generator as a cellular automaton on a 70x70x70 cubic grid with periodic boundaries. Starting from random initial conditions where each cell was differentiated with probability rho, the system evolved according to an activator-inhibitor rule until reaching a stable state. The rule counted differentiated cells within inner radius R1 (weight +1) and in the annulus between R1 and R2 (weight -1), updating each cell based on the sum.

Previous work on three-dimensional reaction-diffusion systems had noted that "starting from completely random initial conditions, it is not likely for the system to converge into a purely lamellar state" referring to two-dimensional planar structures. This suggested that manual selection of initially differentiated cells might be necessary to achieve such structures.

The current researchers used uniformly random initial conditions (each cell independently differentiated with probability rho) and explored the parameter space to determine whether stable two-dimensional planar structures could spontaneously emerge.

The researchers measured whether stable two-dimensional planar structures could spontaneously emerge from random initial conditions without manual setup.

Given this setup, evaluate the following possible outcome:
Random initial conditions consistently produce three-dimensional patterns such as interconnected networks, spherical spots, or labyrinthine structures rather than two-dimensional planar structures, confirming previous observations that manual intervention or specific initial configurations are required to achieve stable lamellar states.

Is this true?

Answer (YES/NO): NO